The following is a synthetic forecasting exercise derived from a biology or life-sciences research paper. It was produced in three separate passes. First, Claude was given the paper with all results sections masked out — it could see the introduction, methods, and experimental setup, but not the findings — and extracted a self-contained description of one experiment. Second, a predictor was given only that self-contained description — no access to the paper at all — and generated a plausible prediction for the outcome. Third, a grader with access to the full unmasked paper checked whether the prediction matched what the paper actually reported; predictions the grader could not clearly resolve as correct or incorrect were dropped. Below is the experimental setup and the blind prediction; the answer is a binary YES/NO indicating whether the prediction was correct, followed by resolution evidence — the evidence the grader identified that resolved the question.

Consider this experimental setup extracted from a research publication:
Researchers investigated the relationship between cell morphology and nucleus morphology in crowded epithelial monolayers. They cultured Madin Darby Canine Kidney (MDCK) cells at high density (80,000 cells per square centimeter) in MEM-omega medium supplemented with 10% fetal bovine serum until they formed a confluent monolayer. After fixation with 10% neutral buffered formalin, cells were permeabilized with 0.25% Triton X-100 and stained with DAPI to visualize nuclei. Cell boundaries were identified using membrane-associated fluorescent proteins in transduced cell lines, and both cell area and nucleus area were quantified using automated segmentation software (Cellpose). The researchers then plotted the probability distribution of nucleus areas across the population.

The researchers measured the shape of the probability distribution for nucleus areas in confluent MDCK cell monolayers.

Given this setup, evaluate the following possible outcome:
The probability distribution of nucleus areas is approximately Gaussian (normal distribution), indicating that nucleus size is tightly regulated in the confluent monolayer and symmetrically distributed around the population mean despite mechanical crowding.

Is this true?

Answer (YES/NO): NO